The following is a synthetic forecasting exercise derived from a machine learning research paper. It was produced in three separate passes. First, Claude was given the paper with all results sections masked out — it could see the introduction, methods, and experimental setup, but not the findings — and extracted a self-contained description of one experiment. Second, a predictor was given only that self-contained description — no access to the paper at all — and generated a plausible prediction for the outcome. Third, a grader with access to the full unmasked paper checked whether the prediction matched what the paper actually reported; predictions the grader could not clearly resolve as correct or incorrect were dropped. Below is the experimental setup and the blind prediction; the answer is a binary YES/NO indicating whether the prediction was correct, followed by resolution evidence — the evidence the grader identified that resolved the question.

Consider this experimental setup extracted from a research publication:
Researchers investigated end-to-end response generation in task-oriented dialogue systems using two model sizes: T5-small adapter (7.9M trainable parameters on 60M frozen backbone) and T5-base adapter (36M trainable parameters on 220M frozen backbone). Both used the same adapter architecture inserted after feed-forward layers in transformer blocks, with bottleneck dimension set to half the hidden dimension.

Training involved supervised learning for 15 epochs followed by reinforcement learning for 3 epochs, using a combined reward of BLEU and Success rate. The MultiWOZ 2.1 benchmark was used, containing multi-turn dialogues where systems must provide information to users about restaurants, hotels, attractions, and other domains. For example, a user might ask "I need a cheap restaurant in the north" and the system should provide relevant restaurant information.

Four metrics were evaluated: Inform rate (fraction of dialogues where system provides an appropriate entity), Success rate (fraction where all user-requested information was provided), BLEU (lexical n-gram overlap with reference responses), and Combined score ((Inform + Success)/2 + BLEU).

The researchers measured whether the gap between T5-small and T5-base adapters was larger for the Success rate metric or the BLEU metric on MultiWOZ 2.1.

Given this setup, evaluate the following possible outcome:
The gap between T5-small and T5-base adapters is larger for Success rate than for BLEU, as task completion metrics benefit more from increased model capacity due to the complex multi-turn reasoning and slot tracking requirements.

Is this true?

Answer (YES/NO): YES